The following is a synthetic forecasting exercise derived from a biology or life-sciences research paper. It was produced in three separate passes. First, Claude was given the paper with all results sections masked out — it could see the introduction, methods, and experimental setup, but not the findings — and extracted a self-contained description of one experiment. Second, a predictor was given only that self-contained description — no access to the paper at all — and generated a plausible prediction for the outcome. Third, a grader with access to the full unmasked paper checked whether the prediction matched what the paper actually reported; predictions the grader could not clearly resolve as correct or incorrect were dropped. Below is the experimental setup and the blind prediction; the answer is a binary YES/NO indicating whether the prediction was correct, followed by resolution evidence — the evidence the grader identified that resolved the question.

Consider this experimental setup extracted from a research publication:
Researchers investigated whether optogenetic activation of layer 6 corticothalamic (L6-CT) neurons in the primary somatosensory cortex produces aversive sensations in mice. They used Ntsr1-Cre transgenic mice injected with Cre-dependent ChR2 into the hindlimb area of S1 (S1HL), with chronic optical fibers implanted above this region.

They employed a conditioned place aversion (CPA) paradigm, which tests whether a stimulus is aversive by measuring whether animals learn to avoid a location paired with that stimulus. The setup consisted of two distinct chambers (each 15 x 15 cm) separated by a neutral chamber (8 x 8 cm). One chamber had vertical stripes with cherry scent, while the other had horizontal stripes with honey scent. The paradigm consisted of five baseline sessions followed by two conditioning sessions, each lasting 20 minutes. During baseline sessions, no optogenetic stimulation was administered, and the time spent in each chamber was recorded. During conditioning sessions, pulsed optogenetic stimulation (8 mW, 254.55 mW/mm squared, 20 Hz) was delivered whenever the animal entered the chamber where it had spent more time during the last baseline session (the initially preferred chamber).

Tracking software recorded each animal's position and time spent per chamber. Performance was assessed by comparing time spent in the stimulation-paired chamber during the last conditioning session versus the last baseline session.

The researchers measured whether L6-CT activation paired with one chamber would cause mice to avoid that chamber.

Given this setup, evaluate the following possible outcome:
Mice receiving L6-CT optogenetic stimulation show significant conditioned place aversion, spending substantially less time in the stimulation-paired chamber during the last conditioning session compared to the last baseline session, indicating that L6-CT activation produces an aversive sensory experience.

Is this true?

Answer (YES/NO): YES